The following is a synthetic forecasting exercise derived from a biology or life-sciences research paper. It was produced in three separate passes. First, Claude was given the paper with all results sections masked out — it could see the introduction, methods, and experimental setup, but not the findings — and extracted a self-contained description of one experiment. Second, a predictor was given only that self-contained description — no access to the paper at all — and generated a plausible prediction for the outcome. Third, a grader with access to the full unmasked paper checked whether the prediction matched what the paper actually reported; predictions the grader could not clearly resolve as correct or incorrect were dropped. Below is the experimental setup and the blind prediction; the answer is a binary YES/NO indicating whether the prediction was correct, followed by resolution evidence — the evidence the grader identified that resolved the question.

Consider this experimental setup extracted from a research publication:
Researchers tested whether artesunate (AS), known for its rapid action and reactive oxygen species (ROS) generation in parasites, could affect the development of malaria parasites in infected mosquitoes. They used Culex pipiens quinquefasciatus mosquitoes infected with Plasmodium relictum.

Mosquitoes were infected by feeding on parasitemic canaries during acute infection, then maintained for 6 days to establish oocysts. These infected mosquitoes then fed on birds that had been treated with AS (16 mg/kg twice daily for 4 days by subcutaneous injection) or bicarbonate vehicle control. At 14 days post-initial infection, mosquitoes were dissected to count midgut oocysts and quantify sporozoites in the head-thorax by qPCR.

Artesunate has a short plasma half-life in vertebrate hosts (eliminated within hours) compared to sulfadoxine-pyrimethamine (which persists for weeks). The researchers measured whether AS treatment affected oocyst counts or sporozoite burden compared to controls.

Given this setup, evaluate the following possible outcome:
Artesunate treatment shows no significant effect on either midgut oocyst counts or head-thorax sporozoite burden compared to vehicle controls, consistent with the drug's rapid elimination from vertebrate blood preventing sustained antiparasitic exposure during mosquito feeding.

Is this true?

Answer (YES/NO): NO